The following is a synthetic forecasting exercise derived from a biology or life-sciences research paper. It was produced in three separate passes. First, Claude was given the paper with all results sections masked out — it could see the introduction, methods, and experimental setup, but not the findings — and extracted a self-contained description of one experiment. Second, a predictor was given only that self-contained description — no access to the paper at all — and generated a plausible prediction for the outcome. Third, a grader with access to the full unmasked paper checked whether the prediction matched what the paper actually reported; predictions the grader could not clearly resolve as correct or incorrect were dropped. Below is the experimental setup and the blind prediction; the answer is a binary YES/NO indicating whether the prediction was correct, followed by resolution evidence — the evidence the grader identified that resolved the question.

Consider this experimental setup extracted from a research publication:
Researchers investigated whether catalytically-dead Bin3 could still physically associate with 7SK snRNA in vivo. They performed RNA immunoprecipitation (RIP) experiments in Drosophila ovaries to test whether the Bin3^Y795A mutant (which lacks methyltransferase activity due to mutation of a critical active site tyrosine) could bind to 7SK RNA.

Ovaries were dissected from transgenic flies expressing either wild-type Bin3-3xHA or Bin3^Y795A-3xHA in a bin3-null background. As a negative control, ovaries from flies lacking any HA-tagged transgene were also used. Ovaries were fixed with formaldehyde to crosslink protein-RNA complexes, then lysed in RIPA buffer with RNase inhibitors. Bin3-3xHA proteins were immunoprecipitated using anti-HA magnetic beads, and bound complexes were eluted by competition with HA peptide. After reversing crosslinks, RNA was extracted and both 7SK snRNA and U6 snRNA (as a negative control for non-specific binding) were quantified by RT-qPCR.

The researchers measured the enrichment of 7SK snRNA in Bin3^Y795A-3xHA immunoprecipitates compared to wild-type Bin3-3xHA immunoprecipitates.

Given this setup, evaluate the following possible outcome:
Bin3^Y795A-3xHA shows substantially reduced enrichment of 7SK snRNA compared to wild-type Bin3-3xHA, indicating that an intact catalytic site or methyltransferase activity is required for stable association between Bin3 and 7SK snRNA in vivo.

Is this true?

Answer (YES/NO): NO